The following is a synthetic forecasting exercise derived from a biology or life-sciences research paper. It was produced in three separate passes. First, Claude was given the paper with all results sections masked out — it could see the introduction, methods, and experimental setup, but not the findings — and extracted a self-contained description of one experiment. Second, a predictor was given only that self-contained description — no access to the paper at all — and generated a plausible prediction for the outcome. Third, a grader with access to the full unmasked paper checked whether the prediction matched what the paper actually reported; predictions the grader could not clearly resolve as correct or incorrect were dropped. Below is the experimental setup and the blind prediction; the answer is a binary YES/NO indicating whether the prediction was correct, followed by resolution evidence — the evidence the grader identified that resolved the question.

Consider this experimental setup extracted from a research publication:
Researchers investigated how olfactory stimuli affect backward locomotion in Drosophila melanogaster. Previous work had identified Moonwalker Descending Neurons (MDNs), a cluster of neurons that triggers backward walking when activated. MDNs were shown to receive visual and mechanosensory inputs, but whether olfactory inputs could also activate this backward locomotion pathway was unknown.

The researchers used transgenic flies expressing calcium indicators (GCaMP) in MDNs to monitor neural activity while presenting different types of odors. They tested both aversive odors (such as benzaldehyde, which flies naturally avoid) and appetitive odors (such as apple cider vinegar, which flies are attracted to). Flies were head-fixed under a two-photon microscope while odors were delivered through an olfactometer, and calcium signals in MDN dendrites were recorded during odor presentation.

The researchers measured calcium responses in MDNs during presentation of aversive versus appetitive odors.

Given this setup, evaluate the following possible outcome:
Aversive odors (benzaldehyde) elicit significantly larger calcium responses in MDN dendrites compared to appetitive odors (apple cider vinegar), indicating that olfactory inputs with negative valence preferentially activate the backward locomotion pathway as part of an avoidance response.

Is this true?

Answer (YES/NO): YES